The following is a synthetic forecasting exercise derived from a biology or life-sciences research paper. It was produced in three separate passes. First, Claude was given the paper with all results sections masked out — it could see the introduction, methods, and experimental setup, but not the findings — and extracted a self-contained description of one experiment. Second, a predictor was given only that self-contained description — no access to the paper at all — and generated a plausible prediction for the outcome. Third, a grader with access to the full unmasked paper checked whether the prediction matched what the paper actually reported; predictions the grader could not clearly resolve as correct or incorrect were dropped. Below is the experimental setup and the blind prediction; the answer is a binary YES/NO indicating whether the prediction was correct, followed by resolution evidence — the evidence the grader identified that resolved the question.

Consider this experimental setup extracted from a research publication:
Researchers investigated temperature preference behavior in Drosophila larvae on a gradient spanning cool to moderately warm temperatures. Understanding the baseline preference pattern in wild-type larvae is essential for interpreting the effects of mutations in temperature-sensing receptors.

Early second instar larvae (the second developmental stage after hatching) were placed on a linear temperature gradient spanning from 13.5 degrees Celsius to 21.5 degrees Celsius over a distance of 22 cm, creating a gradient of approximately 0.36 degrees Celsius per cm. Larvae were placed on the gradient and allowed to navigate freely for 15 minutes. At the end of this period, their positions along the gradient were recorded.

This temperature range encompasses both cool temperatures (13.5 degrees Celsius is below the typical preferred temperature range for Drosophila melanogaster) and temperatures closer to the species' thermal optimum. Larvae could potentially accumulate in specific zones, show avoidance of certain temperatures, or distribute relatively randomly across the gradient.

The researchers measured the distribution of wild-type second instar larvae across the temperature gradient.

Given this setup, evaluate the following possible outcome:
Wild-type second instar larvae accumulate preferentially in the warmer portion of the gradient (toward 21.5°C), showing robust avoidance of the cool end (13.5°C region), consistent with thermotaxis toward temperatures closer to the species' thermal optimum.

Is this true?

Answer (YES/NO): YES